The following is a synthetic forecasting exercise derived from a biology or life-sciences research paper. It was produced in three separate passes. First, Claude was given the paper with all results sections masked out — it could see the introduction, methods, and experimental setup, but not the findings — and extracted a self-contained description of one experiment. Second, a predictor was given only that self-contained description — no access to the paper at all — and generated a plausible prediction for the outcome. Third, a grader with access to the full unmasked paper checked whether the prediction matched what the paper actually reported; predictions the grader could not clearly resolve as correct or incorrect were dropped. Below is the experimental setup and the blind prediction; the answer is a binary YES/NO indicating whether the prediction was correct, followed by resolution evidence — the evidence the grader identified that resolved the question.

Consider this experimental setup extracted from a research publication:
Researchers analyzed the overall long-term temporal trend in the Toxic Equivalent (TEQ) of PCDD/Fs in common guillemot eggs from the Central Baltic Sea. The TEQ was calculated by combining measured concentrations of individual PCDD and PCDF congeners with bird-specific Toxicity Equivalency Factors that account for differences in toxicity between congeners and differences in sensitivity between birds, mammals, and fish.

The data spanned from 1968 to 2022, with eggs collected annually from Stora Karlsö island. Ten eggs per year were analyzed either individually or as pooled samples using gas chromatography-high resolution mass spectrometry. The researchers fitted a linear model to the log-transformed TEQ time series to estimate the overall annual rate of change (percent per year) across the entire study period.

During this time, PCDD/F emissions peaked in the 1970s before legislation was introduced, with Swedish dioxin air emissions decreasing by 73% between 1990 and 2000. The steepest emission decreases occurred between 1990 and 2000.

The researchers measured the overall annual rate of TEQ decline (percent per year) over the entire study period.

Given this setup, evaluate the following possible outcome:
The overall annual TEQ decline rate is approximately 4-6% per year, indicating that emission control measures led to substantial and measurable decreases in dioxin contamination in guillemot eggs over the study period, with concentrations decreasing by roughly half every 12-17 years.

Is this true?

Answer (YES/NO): NO